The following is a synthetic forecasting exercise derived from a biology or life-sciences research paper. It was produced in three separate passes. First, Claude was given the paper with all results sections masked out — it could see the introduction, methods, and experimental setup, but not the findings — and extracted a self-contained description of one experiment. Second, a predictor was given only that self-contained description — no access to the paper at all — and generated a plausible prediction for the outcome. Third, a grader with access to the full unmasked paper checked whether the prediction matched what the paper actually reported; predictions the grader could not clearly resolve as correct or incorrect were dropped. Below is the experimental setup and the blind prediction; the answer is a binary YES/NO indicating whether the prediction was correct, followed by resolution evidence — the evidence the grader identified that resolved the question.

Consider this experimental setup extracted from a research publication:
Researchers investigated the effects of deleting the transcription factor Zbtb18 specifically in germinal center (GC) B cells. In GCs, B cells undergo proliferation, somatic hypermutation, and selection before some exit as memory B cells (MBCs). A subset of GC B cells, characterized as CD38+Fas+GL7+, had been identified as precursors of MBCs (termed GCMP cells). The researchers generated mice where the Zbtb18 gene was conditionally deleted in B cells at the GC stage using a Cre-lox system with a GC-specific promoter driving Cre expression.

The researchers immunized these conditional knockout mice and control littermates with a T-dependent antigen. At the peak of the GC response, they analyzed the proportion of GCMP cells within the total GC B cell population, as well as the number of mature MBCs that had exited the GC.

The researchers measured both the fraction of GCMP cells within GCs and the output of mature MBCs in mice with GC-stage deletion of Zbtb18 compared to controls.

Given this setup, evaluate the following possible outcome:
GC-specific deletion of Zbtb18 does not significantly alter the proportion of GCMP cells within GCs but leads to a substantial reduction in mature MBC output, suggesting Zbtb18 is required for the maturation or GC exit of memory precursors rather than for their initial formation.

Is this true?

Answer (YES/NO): NO